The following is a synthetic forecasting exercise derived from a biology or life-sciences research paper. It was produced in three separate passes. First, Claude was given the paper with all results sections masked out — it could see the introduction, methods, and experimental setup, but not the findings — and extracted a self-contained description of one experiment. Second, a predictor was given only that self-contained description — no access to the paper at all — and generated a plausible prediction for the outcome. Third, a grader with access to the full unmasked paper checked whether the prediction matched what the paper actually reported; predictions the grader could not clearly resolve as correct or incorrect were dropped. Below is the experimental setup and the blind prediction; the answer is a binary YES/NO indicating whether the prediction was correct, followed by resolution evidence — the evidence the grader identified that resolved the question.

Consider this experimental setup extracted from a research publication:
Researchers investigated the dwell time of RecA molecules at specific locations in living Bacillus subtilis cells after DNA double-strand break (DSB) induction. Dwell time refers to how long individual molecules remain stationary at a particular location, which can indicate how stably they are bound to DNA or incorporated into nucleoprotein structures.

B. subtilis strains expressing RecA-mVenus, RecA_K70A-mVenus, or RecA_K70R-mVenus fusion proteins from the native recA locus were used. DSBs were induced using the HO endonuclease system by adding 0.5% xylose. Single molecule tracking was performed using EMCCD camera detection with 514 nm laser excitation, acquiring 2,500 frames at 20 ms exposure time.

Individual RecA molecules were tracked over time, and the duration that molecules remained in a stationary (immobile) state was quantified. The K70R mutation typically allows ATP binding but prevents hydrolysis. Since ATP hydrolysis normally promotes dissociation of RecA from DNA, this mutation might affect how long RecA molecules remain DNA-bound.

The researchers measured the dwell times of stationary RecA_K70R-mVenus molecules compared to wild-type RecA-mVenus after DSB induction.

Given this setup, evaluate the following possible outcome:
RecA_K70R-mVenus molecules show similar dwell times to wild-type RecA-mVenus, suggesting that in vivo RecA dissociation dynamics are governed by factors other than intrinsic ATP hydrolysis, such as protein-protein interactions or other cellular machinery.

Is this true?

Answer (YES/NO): NO